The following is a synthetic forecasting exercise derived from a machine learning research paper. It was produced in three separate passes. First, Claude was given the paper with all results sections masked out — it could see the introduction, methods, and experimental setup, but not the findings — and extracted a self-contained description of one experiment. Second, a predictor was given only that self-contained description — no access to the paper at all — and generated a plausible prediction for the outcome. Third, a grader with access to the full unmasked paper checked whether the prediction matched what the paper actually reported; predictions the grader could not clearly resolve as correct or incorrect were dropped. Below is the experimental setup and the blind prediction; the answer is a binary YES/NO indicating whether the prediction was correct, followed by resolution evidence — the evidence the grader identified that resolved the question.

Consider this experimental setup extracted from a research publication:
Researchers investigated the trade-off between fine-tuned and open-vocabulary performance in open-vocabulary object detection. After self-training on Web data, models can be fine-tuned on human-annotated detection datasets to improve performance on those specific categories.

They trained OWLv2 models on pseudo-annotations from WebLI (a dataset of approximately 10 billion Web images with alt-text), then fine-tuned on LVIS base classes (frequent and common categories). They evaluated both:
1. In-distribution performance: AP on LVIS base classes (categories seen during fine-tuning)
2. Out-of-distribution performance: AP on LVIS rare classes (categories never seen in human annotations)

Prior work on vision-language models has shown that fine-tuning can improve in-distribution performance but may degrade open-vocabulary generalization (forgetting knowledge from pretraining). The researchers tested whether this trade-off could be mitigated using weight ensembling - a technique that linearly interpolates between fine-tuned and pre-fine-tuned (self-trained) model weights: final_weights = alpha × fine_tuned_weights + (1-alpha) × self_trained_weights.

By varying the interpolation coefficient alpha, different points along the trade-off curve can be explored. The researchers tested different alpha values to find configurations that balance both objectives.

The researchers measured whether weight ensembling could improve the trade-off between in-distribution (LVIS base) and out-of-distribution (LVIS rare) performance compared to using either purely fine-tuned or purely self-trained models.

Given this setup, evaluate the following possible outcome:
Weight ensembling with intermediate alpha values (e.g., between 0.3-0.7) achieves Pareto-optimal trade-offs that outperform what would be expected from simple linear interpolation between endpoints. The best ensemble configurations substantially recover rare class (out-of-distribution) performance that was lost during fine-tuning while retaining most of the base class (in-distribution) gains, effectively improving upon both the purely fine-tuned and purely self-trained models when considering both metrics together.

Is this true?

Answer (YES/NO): NO